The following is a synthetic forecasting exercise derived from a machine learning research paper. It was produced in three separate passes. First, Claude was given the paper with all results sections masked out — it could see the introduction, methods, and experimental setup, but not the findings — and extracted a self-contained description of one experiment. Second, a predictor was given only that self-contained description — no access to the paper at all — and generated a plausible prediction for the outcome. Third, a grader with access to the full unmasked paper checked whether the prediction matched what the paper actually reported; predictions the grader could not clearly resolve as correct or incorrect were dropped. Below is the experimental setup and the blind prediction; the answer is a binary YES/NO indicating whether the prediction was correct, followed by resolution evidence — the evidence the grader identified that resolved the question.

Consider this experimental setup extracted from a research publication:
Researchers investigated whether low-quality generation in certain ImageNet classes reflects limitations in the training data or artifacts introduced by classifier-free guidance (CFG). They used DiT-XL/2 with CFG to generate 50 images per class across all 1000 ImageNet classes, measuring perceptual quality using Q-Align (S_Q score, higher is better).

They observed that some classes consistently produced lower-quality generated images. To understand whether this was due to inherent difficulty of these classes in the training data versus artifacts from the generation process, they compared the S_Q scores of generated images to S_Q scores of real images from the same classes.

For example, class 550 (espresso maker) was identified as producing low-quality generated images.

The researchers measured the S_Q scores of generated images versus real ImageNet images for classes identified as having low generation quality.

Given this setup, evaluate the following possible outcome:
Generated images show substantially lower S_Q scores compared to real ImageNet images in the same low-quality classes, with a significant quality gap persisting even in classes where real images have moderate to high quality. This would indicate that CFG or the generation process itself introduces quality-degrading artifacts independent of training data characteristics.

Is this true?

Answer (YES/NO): YES